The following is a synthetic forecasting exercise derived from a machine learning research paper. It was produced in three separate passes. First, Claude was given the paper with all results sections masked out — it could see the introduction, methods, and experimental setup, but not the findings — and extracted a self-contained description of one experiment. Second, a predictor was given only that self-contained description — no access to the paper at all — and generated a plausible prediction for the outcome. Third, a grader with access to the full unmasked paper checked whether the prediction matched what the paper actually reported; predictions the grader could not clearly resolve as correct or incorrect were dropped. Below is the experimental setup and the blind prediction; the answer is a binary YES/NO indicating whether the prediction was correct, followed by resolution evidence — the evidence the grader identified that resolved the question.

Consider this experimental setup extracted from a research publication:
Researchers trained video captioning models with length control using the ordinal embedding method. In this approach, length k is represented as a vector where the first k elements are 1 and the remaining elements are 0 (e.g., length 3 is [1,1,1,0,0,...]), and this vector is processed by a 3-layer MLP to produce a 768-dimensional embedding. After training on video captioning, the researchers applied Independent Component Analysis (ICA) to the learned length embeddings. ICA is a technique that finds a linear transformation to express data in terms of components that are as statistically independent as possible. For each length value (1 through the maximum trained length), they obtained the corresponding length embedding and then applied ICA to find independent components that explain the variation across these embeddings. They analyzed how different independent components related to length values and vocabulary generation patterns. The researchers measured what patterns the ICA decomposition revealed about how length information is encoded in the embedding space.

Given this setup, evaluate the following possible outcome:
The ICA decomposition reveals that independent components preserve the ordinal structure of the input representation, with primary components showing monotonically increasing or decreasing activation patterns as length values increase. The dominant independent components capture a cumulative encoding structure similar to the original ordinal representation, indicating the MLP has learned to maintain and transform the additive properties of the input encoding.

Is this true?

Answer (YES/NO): NO